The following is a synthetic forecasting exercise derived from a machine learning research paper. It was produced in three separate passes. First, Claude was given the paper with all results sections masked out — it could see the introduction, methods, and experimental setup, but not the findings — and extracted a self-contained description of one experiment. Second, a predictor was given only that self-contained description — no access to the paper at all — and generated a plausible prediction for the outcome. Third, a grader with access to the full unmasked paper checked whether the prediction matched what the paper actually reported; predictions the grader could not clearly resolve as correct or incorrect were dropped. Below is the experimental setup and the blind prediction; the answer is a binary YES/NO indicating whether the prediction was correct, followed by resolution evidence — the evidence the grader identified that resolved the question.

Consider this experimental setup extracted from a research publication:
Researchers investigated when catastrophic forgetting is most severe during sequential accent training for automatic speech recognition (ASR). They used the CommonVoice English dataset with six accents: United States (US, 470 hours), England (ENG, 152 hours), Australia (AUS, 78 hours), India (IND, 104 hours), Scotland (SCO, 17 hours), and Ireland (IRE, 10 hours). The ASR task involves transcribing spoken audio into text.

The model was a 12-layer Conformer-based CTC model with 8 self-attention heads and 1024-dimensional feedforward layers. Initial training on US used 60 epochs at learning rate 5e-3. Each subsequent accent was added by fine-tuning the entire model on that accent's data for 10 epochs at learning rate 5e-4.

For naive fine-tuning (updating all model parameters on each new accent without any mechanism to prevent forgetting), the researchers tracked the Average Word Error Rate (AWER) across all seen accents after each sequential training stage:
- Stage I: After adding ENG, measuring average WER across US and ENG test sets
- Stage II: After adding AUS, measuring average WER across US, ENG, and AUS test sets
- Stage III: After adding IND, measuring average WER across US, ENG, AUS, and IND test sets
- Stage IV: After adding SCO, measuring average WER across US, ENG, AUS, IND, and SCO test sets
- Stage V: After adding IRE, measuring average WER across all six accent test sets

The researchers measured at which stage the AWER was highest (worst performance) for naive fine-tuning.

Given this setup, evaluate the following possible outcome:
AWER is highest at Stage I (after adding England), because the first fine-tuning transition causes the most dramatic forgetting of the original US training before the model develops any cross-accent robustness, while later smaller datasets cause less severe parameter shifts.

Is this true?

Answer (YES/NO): NO